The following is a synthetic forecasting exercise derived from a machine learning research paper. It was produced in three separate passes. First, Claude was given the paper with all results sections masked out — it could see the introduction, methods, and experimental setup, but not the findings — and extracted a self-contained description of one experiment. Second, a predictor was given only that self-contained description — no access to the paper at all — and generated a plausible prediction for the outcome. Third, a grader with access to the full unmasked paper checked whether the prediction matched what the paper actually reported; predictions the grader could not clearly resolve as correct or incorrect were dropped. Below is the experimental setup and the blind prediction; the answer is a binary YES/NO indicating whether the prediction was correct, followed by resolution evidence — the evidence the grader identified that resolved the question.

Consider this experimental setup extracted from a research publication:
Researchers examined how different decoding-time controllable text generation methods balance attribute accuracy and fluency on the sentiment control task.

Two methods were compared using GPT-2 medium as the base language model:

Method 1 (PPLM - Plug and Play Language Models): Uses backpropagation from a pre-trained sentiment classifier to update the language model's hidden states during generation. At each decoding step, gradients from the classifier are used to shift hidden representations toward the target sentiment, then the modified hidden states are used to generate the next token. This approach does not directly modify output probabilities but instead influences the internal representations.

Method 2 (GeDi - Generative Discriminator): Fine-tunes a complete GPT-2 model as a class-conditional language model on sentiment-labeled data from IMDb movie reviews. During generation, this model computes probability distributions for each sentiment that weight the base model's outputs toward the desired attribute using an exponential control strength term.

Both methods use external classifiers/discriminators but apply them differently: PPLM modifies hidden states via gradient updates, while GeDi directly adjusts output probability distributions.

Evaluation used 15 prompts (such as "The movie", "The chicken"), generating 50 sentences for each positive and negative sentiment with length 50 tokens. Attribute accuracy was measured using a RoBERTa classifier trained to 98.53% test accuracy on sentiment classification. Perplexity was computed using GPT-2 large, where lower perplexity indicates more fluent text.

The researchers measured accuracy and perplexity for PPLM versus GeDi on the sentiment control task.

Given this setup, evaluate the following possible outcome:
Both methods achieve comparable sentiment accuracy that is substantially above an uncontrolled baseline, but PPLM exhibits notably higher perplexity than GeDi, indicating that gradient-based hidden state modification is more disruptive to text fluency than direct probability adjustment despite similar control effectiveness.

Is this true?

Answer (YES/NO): NO